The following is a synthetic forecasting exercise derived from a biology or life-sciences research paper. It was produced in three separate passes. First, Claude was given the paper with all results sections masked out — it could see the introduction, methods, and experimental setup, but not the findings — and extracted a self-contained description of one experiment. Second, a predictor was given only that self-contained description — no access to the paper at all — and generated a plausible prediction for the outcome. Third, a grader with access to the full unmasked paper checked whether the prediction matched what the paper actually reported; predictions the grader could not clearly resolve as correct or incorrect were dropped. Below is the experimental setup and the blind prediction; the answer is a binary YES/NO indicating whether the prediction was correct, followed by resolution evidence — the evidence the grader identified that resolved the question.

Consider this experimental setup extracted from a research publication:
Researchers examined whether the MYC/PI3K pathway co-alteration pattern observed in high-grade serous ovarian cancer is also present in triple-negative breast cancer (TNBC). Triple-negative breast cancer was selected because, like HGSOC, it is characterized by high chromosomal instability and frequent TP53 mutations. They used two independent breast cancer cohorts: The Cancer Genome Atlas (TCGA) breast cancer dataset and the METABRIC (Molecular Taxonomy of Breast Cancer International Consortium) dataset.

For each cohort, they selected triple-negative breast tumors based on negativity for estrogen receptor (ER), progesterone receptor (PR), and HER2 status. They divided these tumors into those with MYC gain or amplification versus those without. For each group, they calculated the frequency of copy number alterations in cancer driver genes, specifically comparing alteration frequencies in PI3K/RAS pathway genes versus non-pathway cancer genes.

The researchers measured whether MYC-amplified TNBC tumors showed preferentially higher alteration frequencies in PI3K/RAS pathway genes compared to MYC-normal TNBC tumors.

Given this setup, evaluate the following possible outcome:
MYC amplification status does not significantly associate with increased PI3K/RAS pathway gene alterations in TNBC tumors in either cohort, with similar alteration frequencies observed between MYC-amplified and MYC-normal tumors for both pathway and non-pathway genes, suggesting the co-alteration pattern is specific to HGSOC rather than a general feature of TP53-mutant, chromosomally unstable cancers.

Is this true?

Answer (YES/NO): NO